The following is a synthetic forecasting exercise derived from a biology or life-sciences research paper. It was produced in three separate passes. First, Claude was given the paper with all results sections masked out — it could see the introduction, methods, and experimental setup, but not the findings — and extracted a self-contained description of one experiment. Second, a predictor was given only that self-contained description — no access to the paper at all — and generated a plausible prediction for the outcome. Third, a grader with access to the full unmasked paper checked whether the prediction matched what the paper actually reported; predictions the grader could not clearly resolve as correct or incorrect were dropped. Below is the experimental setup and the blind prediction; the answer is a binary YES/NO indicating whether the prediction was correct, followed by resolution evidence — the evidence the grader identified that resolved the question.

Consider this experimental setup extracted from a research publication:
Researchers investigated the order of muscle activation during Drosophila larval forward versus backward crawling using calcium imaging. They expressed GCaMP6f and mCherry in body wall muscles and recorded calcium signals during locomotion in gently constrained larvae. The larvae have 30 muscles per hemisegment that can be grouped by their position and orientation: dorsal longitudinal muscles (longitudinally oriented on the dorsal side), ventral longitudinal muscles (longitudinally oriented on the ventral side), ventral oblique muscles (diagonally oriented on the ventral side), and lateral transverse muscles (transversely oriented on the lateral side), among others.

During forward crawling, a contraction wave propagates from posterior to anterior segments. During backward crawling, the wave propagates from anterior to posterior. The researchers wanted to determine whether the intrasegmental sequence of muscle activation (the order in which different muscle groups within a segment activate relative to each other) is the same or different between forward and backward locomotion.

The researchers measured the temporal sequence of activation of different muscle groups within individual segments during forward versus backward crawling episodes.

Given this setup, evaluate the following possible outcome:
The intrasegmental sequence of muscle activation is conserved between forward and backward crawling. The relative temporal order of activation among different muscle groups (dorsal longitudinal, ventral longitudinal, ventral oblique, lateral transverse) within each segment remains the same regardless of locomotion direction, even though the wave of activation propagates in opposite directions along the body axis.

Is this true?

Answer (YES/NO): NO